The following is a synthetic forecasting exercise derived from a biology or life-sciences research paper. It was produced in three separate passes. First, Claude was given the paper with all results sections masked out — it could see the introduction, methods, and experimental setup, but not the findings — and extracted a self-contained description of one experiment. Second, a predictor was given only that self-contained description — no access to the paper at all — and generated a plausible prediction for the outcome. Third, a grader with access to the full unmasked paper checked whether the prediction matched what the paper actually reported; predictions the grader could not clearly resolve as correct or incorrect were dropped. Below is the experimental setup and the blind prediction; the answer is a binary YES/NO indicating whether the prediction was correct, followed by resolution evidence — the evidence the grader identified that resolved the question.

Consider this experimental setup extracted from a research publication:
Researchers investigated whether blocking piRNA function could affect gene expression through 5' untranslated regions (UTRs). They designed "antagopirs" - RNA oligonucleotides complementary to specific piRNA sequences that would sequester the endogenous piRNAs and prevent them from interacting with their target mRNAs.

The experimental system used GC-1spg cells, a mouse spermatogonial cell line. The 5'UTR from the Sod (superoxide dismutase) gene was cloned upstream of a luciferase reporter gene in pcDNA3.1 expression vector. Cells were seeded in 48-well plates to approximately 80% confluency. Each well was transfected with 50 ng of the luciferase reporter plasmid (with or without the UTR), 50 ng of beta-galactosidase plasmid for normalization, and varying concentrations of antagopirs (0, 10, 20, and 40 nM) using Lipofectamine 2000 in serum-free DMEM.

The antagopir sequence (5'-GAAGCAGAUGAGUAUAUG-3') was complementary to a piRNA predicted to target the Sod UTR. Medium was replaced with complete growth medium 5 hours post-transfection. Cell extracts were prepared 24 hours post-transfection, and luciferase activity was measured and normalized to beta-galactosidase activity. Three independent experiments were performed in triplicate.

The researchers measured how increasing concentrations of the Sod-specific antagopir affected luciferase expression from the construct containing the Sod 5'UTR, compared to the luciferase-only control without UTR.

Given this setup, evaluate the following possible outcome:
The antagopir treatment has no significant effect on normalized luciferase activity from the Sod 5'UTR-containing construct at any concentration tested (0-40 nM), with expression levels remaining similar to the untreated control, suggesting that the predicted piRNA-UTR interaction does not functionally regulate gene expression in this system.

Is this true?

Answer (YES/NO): NO